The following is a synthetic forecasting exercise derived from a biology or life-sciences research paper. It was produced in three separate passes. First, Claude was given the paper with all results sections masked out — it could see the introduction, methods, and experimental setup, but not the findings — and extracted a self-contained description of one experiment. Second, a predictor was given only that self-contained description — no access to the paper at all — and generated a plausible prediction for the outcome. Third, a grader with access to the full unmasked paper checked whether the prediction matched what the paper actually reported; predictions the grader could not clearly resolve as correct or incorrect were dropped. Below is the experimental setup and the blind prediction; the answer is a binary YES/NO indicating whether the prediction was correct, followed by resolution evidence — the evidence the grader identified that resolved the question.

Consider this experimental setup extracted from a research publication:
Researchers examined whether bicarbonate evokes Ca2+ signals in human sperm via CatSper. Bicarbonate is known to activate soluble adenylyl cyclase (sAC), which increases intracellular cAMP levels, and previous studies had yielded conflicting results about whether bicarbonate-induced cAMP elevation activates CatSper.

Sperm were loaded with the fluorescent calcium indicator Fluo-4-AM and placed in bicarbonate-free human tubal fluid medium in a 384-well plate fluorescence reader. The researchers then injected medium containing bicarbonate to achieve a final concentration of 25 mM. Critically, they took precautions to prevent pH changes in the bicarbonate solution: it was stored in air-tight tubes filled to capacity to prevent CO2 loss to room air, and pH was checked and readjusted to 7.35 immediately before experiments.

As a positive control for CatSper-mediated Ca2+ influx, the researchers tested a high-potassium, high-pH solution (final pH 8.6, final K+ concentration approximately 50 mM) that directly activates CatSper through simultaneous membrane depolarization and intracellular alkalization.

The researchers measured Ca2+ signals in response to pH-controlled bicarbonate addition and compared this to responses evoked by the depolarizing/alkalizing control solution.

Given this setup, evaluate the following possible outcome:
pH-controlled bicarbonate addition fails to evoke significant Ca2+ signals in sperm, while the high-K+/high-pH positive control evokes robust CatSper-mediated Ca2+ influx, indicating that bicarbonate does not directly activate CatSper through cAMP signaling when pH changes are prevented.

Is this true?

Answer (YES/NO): YES